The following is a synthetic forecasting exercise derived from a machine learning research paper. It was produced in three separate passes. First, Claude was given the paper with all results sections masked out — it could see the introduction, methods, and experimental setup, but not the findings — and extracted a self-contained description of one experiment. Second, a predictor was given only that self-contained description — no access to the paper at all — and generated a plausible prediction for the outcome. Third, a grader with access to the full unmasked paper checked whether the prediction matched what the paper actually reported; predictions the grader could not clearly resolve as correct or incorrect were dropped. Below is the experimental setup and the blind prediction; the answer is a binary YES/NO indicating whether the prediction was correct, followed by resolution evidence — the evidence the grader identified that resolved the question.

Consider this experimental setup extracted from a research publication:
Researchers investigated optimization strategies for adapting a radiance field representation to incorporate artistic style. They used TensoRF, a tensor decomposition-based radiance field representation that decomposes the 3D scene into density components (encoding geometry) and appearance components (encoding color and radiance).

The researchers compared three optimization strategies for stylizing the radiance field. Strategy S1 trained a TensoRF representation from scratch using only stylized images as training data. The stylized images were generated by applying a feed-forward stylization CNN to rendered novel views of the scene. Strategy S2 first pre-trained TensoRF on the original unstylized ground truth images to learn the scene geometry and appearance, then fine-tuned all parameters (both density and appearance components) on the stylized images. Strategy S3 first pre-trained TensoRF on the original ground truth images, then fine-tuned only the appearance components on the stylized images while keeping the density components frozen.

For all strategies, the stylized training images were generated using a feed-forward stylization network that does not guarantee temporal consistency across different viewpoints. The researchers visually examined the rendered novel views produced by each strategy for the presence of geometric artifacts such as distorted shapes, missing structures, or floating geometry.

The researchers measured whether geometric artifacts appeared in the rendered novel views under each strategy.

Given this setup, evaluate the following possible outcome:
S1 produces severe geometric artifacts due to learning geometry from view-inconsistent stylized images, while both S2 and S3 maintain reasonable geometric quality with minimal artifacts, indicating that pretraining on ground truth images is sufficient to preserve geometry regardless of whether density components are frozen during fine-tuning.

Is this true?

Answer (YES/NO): NO